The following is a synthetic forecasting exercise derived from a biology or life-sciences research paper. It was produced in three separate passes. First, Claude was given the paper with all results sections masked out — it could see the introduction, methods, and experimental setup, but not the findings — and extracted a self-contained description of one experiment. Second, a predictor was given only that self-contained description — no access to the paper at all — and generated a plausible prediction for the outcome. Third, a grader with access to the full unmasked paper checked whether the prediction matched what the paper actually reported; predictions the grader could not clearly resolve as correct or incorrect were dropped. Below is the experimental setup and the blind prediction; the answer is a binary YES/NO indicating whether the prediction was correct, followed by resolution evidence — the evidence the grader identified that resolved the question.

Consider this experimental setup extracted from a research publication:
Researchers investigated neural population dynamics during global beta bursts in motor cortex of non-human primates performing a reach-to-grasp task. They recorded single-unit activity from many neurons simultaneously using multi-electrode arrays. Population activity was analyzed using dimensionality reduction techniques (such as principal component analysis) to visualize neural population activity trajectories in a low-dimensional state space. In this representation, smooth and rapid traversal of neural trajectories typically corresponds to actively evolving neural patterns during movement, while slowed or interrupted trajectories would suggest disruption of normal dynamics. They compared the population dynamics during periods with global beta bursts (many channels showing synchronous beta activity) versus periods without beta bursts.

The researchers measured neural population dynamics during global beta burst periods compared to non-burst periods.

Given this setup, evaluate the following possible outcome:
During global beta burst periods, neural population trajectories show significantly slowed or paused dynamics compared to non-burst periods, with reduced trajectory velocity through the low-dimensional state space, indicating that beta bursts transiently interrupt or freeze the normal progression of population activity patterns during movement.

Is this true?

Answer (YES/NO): NO